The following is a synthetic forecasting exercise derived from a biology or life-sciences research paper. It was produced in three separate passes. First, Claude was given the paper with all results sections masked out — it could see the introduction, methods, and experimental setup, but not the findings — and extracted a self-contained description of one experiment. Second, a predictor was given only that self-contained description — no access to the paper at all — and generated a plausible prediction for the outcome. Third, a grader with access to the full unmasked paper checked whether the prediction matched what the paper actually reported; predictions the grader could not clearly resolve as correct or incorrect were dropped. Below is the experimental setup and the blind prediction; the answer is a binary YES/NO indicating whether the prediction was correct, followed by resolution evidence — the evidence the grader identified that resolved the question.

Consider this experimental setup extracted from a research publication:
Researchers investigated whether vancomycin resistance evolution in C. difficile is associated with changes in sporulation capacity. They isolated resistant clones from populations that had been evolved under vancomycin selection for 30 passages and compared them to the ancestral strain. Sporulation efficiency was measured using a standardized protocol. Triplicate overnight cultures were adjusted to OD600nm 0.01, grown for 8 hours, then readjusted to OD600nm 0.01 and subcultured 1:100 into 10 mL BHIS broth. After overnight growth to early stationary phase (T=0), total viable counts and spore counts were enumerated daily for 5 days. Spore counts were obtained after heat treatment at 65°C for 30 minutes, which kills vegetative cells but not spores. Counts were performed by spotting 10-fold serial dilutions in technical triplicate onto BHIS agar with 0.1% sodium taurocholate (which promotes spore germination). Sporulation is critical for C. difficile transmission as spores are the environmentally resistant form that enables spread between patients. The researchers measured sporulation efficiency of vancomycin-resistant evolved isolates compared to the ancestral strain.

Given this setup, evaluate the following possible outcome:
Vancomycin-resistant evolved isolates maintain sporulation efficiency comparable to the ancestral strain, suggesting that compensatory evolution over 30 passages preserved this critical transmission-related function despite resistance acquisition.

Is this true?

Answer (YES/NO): NO